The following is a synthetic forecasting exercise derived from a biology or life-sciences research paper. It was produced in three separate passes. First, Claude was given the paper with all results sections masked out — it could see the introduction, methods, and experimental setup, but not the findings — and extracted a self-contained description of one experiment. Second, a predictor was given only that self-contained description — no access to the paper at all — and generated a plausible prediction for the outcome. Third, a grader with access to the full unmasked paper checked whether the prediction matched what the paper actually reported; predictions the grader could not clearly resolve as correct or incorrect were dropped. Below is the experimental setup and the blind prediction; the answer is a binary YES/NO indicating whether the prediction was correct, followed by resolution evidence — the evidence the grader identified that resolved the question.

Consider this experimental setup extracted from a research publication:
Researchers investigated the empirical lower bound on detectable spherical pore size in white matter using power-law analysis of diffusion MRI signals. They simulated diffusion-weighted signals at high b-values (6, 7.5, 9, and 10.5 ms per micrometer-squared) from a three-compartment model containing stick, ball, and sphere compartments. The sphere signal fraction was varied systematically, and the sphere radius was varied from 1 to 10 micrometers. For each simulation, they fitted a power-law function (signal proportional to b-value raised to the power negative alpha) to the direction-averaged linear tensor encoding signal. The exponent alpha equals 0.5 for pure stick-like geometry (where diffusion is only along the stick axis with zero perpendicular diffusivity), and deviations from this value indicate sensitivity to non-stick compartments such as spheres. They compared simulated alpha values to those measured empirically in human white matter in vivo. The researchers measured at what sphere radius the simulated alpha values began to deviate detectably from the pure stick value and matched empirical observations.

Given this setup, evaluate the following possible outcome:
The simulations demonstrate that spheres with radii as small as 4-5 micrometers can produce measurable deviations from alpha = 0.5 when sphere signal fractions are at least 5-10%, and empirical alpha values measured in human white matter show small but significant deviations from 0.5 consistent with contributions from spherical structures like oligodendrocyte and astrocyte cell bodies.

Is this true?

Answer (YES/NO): NO